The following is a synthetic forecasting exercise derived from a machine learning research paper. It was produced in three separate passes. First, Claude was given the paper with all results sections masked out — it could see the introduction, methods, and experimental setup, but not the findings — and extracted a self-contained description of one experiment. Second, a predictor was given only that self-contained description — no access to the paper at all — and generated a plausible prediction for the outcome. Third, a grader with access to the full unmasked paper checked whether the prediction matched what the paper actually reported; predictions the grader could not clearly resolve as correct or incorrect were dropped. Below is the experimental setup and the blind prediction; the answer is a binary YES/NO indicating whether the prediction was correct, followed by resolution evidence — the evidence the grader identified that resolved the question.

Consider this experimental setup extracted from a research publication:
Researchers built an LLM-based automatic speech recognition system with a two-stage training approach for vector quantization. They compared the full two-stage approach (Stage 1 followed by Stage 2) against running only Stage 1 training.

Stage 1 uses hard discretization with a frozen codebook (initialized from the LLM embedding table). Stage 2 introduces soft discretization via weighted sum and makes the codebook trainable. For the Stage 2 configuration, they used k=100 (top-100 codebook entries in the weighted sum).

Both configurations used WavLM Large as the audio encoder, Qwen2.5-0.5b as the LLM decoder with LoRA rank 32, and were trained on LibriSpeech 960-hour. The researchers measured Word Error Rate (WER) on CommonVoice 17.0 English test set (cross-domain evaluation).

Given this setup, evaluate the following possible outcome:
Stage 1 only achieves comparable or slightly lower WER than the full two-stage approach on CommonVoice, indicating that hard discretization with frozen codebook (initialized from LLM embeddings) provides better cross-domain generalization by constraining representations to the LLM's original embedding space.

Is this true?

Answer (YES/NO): NO